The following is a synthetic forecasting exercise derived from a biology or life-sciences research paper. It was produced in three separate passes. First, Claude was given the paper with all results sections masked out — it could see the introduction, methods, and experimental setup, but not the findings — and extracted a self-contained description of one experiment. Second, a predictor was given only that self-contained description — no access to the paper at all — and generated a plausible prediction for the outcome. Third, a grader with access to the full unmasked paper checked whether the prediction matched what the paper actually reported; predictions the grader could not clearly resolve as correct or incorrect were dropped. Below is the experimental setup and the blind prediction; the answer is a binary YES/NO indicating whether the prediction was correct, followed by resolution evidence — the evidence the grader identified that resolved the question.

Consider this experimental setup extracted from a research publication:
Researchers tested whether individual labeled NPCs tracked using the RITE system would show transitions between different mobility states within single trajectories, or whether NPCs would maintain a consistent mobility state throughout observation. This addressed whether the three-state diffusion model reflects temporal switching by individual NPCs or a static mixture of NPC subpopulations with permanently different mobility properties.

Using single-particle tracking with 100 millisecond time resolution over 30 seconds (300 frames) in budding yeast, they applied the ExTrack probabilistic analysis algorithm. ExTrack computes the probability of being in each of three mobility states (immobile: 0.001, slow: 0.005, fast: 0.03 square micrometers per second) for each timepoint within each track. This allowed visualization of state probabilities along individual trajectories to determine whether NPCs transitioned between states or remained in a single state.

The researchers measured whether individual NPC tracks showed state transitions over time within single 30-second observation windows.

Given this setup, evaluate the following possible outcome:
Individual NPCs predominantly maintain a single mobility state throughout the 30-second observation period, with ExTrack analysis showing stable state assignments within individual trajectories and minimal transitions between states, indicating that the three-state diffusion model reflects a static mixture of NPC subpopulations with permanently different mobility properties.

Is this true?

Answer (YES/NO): NO